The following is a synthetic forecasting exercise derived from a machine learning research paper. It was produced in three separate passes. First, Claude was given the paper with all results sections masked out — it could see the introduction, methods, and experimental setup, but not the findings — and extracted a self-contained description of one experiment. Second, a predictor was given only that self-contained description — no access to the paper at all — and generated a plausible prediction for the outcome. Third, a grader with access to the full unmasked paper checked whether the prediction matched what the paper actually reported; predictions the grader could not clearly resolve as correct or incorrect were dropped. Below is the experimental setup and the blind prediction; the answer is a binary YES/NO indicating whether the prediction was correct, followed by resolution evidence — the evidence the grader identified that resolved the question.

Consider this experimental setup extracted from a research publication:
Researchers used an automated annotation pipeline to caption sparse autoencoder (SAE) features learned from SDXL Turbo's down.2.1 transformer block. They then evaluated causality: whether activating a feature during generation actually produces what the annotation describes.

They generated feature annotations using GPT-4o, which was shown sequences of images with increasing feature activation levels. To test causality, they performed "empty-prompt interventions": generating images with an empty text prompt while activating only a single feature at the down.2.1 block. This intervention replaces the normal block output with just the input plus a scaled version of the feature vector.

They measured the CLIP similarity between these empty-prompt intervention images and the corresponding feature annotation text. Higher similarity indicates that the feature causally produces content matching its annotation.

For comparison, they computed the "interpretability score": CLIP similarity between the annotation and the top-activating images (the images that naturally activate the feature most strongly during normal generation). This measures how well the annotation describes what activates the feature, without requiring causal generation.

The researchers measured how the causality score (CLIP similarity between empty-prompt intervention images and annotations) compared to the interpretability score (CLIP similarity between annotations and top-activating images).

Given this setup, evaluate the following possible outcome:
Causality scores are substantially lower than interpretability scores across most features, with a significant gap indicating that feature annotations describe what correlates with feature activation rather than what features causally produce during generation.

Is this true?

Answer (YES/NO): NO